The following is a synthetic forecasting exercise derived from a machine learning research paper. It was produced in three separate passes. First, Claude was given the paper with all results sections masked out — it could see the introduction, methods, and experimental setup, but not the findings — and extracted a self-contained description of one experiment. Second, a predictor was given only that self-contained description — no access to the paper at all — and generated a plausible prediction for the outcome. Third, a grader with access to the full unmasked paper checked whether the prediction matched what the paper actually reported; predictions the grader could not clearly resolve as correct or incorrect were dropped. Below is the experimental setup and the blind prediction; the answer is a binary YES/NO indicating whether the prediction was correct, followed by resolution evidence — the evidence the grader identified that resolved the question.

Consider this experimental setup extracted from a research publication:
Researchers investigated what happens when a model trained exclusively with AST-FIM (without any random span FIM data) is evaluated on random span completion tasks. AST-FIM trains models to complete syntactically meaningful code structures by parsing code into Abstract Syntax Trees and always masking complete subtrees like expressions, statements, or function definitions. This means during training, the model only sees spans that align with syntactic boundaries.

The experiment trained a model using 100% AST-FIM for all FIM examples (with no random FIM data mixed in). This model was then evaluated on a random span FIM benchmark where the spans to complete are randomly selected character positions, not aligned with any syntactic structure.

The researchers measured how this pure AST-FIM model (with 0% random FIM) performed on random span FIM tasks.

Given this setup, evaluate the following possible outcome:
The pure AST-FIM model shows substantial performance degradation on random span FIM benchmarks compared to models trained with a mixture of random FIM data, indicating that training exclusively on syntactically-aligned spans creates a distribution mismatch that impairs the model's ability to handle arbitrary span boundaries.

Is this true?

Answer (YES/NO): YES